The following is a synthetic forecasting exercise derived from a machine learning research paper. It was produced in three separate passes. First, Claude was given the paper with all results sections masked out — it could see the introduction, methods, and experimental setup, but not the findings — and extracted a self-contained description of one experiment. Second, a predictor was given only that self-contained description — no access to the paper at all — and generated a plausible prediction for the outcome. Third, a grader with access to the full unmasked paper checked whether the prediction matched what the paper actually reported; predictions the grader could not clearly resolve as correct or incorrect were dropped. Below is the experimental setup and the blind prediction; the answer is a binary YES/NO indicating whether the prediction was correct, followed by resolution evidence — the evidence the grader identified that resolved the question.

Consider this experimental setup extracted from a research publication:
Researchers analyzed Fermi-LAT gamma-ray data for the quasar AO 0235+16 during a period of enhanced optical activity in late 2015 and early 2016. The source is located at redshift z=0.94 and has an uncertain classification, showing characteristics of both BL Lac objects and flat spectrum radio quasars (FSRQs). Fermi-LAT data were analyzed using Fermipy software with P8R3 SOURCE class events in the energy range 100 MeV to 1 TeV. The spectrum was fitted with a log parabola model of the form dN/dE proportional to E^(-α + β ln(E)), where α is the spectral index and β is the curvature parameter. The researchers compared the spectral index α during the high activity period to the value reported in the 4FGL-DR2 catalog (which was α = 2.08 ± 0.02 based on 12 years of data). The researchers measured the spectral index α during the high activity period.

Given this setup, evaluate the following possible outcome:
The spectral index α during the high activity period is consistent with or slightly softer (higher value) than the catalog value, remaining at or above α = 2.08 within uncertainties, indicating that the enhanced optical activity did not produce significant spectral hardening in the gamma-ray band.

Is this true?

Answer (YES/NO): NO